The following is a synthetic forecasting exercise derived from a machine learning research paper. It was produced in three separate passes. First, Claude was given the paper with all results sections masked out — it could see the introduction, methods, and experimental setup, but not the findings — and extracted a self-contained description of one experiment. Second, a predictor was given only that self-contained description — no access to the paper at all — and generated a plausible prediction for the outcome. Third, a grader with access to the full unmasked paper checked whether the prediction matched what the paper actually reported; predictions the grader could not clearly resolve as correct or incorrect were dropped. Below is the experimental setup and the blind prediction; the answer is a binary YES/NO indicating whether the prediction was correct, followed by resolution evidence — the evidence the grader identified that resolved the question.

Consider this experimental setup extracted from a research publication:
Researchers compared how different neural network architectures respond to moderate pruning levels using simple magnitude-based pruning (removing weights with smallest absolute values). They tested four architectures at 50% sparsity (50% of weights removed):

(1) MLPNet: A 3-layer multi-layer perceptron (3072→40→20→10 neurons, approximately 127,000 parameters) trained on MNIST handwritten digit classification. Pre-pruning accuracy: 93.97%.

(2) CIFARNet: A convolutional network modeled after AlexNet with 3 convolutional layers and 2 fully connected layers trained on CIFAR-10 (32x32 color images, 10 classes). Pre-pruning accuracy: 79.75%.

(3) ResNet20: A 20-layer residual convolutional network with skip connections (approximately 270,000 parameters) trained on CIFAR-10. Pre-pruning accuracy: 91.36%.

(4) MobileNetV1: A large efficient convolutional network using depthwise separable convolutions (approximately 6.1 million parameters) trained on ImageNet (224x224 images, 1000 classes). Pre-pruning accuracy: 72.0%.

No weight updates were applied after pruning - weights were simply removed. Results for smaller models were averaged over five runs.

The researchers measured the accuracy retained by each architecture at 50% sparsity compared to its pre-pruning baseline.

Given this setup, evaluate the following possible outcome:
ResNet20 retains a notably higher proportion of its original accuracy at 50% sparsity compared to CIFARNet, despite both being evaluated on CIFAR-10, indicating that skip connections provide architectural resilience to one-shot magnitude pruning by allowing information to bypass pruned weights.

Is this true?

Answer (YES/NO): NO